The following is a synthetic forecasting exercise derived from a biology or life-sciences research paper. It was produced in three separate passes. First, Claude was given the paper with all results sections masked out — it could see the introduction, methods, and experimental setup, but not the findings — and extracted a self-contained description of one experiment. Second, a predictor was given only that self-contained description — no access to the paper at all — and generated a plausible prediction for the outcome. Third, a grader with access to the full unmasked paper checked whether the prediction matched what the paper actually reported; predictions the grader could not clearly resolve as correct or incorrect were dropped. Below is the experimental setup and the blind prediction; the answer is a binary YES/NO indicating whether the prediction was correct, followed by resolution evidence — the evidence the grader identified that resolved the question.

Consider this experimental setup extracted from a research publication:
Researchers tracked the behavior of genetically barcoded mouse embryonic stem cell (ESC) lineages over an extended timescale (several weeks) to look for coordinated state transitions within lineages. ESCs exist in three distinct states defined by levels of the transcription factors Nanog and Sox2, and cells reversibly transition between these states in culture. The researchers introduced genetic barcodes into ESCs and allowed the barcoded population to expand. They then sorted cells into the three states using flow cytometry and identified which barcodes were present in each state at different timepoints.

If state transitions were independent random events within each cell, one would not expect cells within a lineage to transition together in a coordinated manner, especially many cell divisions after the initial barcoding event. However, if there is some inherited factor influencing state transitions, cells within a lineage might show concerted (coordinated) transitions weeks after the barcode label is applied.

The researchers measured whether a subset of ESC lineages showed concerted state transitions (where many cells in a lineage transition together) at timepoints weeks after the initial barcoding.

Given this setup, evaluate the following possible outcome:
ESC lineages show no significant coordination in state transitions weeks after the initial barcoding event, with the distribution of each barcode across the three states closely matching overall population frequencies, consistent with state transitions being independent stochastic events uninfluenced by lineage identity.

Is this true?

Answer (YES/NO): NO